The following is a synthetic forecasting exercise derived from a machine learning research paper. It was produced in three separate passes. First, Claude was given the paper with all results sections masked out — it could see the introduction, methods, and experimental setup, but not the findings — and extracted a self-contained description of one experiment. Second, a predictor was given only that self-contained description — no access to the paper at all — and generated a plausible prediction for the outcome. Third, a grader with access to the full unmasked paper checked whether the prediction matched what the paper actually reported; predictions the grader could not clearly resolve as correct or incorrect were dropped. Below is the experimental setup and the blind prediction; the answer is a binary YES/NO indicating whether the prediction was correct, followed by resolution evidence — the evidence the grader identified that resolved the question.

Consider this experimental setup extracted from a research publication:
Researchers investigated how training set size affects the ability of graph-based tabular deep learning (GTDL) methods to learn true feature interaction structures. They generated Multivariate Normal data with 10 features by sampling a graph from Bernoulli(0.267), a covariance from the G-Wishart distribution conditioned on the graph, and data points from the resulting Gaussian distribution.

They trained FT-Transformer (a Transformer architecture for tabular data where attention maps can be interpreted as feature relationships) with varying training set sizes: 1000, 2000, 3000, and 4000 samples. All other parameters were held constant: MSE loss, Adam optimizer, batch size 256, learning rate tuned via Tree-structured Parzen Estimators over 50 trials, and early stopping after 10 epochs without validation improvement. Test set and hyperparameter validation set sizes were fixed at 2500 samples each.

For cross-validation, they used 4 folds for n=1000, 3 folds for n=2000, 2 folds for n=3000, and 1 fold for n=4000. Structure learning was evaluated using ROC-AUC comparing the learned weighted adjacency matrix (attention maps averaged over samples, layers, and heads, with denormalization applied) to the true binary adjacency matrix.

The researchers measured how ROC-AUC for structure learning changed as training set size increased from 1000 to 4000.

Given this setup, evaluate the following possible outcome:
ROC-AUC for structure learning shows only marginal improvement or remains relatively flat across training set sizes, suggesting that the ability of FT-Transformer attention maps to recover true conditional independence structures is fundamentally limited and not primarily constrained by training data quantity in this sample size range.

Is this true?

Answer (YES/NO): YES